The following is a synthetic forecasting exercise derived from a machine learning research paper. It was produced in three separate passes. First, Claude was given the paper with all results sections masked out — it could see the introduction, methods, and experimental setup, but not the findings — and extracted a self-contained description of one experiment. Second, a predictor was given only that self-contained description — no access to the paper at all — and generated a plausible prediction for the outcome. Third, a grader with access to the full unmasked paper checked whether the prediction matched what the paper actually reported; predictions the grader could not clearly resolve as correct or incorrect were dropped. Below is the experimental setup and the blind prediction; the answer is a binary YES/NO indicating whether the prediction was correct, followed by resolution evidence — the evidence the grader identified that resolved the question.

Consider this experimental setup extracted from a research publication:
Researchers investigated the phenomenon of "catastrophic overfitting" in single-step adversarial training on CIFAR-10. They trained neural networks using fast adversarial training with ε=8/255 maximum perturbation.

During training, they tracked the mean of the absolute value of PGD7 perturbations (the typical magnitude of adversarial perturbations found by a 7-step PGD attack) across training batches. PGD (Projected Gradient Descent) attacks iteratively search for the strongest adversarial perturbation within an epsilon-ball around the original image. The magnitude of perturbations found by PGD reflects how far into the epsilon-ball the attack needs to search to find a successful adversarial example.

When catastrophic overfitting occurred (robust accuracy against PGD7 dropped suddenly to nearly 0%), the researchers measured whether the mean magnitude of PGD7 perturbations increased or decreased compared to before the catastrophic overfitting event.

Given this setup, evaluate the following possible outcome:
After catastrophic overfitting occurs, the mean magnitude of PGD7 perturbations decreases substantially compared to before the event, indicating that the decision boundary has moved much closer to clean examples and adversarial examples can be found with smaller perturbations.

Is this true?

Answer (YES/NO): YES